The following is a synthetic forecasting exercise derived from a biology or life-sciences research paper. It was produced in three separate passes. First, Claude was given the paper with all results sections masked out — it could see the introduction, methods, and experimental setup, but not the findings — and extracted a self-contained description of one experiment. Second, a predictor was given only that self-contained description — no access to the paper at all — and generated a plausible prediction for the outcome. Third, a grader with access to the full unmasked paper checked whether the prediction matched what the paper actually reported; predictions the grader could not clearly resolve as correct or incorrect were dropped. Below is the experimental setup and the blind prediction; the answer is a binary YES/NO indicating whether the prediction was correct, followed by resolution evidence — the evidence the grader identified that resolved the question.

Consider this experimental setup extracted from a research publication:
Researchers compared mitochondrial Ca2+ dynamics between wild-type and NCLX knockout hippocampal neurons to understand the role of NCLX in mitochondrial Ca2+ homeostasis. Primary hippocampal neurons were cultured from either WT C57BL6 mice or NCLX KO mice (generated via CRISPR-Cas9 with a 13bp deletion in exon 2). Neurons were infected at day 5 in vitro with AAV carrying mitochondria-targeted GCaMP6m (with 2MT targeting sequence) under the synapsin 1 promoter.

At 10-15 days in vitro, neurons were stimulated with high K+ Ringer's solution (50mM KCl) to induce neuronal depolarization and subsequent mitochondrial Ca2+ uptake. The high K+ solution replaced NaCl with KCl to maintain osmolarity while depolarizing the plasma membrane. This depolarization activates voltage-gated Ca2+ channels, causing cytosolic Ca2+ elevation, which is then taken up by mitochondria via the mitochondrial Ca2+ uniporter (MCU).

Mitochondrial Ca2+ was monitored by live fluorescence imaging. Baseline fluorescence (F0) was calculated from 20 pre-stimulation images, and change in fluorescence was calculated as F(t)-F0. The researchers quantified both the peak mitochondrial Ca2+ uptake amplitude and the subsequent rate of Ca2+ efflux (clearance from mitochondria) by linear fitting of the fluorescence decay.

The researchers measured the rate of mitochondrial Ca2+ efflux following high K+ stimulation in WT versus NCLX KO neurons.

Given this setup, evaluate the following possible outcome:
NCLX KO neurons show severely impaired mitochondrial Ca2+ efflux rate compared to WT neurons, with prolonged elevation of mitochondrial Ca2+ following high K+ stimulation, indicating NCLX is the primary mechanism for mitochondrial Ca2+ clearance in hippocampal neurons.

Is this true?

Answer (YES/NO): NO